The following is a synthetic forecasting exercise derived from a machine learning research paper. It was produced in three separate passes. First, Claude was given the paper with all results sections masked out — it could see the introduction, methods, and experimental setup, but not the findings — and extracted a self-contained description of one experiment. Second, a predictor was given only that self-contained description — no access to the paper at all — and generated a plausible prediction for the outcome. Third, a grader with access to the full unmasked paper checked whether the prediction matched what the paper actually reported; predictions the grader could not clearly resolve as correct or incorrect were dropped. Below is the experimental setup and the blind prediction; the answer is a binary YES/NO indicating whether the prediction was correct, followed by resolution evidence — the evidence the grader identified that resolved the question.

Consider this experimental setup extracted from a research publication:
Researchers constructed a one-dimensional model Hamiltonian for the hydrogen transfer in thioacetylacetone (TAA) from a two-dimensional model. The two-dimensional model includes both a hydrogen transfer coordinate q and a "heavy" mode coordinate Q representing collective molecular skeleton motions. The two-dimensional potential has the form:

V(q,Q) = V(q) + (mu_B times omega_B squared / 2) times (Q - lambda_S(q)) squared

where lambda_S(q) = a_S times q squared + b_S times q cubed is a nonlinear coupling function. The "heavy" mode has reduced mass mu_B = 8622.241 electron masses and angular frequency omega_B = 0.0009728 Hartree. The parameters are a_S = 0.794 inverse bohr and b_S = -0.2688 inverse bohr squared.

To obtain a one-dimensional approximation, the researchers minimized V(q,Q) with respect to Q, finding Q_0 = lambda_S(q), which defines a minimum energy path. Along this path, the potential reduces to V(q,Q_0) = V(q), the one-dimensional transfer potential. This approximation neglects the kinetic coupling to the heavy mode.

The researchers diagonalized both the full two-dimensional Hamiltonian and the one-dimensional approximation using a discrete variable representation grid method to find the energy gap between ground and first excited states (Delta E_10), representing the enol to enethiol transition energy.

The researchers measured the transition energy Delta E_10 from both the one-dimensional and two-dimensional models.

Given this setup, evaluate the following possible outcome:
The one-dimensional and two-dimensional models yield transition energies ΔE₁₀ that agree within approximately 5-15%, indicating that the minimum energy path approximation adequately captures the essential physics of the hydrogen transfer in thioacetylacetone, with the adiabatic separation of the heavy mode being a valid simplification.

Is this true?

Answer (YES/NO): NO